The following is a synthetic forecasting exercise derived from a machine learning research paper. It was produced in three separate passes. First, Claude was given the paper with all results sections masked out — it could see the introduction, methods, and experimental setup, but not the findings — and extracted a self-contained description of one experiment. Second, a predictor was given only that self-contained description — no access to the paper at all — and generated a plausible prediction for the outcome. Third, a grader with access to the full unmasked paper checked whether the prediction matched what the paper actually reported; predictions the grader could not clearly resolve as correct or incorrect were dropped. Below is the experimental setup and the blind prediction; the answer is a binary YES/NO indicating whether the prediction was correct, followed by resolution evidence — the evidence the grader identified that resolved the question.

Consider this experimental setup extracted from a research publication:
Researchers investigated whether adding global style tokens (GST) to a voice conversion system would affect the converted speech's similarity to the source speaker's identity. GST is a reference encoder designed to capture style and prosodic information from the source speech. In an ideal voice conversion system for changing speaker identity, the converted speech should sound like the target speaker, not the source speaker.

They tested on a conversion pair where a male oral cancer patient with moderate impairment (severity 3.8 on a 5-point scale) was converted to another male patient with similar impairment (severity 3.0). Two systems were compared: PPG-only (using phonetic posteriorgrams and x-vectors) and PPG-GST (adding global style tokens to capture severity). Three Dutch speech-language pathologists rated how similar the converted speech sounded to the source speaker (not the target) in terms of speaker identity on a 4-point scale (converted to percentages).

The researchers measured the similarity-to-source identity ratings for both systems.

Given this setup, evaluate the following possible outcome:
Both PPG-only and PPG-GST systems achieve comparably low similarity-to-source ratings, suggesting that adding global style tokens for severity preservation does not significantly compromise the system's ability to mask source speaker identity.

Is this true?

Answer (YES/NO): NO